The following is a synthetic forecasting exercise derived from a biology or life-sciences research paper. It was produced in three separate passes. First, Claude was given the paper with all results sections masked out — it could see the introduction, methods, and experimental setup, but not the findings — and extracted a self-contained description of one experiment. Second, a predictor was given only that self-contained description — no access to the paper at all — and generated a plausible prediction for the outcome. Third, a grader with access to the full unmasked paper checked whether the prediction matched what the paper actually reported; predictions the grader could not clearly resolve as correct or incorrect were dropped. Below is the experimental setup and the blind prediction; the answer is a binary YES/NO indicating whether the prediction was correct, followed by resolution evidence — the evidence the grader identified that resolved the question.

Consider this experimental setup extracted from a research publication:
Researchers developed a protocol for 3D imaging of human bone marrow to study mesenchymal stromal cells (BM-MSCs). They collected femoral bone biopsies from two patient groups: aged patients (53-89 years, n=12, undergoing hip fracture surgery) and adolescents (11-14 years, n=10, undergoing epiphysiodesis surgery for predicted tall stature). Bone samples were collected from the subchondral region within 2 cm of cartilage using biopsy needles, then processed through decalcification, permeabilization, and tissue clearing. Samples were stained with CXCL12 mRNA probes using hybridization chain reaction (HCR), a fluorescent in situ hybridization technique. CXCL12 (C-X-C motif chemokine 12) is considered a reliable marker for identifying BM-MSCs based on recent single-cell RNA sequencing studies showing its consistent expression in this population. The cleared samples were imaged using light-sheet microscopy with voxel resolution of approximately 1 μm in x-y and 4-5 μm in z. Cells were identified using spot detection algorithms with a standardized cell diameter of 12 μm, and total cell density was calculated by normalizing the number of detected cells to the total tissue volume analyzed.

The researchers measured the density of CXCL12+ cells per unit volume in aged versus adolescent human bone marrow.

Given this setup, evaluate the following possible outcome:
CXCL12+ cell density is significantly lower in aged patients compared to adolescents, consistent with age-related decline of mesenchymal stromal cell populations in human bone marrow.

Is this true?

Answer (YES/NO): NO